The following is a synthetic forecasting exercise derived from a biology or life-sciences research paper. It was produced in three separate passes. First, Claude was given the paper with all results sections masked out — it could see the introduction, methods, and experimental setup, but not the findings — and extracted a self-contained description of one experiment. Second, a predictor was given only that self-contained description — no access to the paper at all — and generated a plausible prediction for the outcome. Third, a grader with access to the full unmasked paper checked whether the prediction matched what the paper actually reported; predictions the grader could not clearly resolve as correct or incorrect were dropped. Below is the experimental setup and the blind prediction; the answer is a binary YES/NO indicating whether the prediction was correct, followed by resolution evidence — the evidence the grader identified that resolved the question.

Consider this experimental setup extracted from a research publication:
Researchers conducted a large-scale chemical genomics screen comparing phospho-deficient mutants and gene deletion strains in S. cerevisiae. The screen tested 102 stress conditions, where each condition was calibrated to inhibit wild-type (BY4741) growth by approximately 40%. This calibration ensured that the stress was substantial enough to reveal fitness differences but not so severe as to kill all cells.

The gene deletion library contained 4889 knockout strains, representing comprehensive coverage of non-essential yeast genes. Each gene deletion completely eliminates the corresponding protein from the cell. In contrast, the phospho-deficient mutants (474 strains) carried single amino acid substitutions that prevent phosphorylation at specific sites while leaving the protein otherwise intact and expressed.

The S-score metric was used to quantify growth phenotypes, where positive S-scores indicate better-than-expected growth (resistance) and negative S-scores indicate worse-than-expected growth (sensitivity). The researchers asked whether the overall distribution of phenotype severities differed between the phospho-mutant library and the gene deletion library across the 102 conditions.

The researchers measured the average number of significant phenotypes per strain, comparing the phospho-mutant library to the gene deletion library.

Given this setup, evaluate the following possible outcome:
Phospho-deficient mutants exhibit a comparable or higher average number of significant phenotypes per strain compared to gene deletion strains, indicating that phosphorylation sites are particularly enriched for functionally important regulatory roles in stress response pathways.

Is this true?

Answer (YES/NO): NO